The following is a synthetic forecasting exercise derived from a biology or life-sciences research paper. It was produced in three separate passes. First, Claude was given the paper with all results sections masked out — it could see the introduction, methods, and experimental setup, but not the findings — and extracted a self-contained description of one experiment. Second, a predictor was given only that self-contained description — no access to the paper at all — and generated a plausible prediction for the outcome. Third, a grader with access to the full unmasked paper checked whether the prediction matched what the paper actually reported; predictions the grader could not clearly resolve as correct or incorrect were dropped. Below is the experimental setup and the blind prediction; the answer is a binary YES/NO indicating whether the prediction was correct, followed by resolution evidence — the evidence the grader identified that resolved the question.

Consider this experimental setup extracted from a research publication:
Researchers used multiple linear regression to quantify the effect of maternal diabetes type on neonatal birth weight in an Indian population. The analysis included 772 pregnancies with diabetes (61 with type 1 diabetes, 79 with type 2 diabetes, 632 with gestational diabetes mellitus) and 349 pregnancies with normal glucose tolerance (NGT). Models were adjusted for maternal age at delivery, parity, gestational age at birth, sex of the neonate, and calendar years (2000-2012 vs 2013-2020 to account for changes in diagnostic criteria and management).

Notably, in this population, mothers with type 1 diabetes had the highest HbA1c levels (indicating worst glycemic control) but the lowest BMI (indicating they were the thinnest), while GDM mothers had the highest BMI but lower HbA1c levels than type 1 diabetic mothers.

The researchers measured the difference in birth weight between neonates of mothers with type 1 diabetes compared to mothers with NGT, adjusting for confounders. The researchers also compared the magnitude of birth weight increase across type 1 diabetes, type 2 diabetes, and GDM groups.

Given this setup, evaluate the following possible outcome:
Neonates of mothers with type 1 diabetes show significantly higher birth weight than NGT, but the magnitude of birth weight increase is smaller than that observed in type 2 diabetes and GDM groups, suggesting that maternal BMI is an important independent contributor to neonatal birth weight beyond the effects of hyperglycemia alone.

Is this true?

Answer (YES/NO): NO